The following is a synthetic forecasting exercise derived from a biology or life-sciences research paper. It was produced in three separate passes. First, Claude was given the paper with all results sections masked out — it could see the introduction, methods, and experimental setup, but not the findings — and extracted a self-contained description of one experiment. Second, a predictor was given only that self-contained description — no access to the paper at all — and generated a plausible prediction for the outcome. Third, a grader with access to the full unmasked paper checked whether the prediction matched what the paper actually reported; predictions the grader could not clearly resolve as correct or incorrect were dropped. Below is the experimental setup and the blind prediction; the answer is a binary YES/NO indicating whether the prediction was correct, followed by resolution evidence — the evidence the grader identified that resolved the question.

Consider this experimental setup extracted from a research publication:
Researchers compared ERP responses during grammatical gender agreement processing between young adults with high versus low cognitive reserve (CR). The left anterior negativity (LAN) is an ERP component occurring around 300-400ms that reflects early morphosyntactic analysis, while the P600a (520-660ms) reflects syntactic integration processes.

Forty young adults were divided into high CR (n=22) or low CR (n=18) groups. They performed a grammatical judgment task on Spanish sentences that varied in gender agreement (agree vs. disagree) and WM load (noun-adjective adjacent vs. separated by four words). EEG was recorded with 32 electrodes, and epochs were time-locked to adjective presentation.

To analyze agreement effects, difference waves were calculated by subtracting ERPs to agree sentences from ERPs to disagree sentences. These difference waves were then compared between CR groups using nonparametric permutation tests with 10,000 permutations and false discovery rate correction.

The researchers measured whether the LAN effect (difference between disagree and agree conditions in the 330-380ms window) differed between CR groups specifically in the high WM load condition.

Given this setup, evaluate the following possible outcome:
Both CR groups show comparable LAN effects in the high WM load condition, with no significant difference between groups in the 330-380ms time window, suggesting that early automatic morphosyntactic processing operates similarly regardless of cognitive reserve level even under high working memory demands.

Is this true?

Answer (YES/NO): NO